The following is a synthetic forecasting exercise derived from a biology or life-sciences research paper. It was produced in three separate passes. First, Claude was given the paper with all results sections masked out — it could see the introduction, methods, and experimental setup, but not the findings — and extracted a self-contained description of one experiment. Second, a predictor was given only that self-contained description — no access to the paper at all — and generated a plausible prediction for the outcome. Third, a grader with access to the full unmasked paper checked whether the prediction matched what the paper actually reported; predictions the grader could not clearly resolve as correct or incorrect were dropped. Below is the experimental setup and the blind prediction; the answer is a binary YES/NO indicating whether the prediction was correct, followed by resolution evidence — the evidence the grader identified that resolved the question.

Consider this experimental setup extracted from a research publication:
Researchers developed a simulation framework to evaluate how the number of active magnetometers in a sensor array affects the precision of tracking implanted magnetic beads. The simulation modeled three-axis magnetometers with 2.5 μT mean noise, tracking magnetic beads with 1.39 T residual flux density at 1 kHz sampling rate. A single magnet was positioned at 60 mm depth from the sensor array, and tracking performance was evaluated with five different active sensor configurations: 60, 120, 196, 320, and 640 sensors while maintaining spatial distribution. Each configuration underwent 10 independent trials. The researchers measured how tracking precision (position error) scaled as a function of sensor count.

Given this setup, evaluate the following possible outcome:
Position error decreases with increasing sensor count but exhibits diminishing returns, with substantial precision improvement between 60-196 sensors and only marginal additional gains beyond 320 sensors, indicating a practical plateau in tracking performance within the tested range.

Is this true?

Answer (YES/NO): NO